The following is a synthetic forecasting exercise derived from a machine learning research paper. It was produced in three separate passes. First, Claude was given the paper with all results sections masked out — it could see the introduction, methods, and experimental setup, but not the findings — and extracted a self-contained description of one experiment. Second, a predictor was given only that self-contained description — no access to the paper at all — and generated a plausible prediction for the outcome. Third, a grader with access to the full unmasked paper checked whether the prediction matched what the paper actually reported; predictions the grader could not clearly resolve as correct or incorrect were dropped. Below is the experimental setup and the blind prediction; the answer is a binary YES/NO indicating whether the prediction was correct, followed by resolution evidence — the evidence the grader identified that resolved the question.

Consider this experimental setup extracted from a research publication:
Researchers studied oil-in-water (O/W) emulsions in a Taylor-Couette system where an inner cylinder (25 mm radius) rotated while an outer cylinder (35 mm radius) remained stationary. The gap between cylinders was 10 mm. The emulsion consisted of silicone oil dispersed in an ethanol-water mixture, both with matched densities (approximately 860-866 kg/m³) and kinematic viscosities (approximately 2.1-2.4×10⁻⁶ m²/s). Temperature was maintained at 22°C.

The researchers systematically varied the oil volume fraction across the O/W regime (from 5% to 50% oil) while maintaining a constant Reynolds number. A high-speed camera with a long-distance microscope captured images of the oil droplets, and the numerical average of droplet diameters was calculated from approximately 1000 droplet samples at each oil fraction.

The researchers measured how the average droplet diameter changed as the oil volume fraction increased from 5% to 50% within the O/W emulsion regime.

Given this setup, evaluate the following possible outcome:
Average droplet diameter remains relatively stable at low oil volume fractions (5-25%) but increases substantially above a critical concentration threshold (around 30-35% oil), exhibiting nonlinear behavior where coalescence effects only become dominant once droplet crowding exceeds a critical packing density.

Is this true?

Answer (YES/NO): NO